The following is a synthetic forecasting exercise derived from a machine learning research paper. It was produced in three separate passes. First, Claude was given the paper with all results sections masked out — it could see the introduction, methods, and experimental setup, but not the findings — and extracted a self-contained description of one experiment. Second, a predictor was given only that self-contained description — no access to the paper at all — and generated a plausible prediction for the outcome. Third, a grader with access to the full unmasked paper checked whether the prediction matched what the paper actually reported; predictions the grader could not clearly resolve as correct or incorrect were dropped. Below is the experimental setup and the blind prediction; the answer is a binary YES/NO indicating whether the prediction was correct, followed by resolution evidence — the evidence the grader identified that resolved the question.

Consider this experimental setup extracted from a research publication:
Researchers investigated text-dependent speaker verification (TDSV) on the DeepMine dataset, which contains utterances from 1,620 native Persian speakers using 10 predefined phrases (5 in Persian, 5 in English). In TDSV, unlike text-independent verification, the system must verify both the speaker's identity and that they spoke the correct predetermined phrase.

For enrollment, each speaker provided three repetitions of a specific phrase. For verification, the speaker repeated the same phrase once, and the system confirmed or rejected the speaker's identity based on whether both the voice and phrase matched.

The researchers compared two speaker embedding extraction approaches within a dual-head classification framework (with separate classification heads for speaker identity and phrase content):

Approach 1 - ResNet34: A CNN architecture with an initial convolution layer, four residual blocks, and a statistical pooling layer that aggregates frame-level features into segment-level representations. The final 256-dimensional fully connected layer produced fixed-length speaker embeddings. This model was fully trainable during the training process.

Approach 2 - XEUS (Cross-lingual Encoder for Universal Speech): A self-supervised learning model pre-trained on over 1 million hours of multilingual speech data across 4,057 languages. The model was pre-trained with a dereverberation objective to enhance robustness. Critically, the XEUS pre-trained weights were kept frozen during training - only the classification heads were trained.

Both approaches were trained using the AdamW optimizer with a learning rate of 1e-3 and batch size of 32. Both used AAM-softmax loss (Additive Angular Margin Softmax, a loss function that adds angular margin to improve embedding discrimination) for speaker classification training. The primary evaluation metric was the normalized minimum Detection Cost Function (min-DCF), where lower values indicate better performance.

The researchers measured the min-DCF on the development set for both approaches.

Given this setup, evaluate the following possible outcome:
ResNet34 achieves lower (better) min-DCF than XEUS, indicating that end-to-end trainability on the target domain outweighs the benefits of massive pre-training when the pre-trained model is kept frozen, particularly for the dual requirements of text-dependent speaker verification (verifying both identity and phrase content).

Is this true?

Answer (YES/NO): NO